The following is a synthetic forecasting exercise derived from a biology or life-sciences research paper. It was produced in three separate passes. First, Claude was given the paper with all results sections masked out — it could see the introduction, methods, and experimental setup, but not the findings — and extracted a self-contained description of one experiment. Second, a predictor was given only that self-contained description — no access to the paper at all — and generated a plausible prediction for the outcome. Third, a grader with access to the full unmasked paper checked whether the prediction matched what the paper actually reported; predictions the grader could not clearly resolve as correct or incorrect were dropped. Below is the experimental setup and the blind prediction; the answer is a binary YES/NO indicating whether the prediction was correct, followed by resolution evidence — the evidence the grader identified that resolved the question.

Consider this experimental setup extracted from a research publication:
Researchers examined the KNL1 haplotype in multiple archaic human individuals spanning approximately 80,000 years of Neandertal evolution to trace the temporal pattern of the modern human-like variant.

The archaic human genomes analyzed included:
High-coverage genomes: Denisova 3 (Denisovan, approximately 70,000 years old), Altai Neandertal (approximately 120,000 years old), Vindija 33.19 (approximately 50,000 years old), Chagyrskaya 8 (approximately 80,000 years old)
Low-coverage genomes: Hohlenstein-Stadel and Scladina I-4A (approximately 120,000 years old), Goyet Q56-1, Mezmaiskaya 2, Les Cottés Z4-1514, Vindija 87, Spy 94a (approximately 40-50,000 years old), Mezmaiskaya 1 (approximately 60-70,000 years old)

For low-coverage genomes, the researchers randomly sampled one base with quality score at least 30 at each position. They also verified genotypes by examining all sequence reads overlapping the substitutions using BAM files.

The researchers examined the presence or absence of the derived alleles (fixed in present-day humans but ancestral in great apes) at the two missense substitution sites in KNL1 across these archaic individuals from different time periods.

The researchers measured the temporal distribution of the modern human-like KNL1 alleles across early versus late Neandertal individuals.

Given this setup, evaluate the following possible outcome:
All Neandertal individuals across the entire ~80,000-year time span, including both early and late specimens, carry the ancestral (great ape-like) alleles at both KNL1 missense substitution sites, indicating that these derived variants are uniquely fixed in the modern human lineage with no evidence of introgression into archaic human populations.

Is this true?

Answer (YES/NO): NO